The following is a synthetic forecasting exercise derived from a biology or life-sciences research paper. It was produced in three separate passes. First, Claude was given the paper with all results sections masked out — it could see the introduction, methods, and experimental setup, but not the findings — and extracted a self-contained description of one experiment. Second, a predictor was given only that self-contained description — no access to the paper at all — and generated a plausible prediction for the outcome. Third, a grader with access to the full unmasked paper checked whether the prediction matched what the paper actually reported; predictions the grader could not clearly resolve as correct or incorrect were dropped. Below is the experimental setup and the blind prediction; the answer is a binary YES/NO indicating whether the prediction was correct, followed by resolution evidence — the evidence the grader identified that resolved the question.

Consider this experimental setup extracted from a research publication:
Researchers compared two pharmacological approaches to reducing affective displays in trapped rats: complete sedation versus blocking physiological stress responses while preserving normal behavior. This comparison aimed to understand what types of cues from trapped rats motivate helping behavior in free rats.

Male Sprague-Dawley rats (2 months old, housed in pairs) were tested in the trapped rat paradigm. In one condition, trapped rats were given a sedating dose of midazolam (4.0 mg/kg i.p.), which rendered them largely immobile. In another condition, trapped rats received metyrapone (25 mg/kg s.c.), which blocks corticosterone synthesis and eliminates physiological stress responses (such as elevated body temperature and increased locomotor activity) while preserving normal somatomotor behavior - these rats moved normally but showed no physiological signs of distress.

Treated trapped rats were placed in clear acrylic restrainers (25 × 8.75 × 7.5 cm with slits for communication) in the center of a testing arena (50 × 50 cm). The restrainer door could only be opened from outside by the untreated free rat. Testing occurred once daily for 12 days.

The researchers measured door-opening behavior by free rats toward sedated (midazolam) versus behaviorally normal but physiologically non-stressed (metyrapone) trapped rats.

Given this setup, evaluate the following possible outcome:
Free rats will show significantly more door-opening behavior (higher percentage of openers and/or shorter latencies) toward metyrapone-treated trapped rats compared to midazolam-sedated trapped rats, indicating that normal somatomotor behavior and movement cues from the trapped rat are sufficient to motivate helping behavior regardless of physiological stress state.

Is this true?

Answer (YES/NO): NO